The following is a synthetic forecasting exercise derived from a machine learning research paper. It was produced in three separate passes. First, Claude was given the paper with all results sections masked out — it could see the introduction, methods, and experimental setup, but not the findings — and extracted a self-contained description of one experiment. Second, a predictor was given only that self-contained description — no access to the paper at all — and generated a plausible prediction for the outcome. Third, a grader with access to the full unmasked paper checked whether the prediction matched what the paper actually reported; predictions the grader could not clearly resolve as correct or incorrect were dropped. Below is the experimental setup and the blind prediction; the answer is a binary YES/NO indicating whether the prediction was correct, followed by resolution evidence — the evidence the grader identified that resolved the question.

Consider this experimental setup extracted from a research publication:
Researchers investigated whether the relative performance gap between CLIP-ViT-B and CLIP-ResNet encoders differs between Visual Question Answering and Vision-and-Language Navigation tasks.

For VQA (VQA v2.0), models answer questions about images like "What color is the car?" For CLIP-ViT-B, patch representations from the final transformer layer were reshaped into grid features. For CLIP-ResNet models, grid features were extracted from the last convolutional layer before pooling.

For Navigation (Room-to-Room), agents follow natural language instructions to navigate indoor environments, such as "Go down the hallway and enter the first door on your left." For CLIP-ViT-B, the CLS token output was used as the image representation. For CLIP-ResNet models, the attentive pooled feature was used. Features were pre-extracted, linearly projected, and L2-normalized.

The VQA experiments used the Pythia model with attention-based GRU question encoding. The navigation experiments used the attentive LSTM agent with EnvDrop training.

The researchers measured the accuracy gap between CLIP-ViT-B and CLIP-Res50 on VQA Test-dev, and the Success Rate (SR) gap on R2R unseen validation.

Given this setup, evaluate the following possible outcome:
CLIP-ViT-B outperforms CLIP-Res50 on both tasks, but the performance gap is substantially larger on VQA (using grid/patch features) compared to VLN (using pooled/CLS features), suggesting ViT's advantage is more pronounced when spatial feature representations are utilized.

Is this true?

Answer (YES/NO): NO